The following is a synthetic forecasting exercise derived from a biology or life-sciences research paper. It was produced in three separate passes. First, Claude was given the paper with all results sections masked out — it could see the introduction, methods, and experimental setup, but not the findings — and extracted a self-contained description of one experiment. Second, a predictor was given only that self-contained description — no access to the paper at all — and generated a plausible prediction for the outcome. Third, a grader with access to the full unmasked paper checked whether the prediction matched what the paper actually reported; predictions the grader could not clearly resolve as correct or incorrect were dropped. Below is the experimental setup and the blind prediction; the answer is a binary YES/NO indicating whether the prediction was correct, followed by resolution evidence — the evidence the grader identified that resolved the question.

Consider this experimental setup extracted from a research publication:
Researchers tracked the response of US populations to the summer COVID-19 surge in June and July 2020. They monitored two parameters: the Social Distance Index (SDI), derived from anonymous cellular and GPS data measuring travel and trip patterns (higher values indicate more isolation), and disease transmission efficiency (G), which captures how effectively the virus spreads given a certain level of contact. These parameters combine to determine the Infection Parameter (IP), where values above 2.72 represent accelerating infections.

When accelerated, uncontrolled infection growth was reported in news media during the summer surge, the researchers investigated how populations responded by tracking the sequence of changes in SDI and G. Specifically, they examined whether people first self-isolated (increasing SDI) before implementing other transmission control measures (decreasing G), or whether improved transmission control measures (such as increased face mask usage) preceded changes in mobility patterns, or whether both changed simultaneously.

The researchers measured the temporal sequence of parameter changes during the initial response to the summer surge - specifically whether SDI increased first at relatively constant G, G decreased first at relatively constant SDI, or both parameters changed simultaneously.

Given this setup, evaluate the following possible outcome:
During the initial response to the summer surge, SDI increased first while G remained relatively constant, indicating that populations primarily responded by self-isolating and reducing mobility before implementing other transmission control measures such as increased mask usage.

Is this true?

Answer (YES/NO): YES